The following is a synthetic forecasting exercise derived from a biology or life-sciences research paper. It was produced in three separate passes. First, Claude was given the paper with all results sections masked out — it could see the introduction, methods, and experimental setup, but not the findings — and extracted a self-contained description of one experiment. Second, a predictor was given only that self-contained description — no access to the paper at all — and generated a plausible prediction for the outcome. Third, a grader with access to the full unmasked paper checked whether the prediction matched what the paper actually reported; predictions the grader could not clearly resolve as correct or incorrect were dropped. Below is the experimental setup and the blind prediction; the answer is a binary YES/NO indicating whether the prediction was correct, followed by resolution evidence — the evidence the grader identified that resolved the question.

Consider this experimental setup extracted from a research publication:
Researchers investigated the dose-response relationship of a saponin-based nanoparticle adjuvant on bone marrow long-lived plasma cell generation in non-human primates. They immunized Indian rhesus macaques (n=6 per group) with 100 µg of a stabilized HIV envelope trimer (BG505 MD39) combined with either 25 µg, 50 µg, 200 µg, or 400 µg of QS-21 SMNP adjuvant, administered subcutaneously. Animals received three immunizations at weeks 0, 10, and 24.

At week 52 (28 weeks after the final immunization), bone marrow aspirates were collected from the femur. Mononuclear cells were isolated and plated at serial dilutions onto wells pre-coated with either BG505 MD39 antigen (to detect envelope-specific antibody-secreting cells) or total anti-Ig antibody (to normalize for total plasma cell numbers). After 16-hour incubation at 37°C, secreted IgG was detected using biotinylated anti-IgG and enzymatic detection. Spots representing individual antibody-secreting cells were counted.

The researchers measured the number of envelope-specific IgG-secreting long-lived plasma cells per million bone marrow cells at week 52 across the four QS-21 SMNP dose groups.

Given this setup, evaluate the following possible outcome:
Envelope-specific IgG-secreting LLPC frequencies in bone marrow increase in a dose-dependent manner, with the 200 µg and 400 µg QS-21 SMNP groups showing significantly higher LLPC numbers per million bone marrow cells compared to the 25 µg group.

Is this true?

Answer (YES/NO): NO